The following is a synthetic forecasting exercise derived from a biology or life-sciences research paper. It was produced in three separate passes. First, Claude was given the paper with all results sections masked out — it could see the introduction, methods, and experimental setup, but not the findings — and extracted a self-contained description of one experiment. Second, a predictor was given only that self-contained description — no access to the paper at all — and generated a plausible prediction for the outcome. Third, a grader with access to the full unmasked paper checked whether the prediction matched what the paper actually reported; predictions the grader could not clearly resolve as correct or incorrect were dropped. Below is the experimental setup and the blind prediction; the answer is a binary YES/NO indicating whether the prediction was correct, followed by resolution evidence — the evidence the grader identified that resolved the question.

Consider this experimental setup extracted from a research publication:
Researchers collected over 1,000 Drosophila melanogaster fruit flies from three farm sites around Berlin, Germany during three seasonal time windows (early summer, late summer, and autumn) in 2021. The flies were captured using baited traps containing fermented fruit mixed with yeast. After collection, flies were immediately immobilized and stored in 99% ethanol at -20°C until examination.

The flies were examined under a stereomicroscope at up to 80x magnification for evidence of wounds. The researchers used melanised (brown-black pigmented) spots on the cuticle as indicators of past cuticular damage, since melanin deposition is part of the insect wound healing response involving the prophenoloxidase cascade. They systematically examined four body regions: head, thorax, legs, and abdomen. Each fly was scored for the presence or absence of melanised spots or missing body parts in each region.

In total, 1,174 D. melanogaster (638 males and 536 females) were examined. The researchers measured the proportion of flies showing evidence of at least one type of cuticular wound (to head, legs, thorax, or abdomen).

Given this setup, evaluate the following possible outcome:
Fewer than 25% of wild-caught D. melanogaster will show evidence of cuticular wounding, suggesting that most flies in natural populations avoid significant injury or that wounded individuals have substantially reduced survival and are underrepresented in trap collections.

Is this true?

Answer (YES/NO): NO